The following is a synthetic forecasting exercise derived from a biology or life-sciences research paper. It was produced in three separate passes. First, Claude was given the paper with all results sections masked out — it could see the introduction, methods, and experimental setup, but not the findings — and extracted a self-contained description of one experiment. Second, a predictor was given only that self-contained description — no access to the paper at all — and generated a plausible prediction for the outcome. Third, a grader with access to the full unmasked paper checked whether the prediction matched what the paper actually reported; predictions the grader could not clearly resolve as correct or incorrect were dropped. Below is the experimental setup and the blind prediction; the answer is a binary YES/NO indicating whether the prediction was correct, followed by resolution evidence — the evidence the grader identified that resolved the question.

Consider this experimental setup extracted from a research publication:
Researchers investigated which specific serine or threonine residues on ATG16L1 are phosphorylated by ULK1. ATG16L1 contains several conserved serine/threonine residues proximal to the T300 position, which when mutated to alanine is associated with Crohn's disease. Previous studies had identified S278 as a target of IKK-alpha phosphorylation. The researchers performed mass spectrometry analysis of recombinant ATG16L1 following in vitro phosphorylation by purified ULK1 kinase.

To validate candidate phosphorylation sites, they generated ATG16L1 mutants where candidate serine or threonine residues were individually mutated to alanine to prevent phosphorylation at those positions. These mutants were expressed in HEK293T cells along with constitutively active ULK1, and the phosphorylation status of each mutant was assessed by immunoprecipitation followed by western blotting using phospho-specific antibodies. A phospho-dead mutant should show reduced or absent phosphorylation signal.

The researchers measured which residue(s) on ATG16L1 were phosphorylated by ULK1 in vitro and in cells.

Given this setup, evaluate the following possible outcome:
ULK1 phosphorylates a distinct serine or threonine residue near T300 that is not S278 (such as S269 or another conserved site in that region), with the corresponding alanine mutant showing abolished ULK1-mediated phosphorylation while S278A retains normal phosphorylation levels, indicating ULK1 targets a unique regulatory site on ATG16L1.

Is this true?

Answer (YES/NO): NO